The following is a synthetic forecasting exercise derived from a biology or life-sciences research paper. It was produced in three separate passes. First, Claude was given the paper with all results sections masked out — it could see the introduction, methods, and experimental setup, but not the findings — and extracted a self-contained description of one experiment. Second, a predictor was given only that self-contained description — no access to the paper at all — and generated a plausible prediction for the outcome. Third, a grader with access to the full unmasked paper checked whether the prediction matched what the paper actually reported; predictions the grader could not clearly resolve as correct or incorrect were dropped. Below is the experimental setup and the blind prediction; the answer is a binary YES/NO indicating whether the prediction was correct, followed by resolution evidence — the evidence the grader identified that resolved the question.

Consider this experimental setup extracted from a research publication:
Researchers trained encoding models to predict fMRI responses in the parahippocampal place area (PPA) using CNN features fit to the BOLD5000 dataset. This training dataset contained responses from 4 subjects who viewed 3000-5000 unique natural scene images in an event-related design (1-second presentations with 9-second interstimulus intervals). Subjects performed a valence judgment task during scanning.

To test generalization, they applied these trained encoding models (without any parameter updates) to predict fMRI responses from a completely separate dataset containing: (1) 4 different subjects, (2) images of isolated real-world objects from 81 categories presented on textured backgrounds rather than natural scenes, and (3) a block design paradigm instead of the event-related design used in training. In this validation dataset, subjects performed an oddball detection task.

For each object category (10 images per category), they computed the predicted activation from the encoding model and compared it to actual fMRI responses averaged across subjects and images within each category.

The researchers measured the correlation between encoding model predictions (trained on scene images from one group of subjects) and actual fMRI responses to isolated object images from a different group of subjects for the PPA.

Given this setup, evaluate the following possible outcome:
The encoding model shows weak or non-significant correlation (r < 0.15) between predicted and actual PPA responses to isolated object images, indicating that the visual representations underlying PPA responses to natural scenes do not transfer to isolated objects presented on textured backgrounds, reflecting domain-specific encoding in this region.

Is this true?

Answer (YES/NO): NO